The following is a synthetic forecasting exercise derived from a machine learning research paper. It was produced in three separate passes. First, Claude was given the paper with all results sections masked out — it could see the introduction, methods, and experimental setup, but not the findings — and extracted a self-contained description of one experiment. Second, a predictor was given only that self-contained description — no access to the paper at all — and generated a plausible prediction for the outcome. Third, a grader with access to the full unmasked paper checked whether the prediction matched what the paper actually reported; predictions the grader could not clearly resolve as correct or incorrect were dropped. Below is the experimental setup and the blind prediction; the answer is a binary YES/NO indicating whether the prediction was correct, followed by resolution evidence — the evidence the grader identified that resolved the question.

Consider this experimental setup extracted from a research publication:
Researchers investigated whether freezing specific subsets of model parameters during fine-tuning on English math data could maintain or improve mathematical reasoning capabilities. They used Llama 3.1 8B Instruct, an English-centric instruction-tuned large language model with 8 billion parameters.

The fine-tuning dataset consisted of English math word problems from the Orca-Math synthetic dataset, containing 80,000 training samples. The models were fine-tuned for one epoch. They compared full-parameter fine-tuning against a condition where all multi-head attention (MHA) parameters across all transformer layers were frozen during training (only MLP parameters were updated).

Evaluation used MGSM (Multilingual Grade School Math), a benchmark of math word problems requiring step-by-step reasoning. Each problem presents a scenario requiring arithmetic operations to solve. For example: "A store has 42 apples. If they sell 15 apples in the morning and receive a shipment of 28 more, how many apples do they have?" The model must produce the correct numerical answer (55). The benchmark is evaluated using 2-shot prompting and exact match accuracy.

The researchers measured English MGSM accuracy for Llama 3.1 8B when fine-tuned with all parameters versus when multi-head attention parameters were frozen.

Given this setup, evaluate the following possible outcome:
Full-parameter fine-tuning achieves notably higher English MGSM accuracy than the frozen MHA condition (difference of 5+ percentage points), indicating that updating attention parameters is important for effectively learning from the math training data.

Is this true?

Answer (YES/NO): NO